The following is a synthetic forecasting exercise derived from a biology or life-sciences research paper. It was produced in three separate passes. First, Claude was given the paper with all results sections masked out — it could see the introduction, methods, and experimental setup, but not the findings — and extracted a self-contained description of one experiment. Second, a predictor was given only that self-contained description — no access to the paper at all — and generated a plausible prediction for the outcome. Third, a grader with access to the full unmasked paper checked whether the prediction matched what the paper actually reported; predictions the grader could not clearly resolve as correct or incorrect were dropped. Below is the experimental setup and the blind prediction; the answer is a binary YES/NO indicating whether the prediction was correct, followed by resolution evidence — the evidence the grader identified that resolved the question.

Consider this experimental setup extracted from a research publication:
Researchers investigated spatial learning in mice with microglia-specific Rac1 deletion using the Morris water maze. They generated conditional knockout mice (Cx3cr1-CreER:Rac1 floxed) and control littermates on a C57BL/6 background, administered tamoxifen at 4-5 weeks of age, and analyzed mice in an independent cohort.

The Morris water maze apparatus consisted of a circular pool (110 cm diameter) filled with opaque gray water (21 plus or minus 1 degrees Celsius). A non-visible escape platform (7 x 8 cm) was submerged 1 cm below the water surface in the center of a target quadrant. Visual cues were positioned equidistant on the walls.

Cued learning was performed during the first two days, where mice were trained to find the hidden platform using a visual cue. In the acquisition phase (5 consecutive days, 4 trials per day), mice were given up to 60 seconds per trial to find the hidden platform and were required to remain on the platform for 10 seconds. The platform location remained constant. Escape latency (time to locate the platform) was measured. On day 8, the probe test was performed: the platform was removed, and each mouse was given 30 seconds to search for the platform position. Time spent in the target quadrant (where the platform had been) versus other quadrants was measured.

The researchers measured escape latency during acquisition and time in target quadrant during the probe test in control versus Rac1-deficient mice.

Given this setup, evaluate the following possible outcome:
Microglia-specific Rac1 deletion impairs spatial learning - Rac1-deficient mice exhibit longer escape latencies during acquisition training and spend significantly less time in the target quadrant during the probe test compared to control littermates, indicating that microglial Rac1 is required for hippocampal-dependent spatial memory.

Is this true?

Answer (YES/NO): YES